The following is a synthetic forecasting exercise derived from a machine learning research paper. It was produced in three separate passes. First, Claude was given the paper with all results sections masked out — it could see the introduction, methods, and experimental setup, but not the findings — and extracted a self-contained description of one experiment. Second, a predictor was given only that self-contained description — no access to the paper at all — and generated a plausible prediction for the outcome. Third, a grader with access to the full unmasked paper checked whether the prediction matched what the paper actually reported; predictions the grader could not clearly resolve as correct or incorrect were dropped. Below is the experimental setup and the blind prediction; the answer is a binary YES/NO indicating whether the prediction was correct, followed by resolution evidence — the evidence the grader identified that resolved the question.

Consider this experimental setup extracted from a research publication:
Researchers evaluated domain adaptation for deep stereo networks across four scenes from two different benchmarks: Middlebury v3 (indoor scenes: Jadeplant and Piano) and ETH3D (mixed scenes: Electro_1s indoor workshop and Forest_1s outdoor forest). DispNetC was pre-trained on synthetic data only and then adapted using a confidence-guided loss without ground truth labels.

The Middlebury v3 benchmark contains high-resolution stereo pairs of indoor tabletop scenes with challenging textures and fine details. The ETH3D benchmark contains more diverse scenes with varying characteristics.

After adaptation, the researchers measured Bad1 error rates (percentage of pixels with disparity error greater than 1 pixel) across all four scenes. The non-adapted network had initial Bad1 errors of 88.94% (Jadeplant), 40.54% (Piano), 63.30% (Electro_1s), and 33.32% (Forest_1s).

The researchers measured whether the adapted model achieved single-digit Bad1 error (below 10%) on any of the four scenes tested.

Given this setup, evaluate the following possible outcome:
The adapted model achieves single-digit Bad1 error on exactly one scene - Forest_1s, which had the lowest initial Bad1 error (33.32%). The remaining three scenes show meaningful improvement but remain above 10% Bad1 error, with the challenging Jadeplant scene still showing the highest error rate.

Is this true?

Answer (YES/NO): NO